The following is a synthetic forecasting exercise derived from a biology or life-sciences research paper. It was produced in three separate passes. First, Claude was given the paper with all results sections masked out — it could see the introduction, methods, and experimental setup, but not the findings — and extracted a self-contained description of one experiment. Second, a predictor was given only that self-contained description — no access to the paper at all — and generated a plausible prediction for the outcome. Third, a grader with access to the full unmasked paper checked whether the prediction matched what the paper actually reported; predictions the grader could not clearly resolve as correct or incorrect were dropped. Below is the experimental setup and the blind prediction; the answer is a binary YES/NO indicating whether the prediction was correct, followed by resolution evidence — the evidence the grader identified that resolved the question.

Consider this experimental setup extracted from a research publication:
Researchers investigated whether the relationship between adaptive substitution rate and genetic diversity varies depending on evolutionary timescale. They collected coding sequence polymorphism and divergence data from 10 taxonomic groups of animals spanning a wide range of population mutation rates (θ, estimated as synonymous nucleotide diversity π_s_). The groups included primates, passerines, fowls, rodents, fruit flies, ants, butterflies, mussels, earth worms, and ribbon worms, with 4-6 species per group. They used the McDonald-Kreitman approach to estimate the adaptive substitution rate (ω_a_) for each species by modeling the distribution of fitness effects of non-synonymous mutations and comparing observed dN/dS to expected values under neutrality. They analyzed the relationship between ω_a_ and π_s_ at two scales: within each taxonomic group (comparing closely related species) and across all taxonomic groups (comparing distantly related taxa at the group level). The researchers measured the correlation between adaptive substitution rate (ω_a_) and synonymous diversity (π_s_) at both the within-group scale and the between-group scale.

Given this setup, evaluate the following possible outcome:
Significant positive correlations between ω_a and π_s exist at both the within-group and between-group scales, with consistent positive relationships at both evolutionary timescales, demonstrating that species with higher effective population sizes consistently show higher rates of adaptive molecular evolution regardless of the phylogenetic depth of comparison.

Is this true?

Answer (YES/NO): NO